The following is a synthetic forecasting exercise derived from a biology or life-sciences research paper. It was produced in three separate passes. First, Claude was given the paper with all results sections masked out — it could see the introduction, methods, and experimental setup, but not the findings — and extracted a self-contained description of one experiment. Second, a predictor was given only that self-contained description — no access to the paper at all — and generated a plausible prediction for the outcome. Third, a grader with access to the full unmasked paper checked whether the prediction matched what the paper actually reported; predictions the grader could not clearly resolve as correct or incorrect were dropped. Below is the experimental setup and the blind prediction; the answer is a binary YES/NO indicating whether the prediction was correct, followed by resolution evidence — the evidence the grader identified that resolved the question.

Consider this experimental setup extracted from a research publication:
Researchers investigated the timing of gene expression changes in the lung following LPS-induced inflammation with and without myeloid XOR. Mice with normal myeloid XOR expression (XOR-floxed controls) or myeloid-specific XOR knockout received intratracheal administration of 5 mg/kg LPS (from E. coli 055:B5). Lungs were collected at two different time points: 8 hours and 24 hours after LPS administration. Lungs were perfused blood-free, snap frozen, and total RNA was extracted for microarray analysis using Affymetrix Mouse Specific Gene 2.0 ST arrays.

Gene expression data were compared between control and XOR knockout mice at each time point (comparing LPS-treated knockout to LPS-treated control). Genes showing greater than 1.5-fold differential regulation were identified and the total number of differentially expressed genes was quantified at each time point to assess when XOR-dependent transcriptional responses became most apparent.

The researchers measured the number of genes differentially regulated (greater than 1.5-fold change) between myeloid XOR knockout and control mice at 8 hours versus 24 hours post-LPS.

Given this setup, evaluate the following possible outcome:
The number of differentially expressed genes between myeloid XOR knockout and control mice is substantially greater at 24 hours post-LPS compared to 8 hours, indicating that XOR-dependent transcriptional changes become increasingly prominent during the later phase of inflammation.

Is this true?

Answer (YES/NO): NO